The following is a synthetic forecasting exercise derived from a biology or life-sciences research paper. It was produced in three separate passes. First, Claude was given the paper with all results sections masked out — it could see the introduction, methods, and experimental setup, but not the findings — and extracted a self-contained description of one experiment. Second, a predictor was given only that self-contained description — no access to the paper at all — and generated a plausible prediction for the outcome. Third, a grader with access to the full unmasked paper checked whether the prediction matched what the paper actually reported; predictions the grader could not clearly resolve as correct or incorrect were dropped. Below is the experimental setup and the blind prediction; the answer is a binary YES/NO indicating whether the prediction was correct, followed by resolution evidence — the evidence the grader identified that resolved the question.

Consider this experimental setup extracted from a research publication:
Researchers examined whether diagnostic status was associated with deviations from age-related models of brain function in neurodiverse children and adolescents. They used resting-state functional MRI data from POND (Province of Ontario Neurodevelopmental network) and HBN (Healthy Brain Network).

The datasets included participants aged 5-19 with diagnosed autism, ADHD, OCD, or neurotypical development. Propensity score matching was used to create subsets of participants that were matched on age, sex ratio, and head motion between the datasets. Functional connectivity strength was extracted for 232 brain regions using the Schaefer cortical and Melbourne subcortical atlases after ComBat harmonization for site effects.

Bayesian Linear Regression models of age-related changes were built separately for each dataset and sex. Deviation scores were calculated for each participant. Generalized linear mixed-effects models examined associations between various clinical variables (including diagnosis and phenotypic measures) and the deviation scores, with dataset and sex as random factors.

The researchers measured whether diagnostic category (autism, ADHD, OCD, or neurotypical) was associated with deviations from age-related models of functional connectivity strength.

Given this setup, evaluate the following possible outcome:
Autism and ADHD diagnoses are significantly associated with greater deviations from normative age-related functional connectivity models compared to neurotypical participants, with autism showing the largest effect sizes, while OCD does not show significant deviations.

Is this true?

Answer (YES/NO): NO